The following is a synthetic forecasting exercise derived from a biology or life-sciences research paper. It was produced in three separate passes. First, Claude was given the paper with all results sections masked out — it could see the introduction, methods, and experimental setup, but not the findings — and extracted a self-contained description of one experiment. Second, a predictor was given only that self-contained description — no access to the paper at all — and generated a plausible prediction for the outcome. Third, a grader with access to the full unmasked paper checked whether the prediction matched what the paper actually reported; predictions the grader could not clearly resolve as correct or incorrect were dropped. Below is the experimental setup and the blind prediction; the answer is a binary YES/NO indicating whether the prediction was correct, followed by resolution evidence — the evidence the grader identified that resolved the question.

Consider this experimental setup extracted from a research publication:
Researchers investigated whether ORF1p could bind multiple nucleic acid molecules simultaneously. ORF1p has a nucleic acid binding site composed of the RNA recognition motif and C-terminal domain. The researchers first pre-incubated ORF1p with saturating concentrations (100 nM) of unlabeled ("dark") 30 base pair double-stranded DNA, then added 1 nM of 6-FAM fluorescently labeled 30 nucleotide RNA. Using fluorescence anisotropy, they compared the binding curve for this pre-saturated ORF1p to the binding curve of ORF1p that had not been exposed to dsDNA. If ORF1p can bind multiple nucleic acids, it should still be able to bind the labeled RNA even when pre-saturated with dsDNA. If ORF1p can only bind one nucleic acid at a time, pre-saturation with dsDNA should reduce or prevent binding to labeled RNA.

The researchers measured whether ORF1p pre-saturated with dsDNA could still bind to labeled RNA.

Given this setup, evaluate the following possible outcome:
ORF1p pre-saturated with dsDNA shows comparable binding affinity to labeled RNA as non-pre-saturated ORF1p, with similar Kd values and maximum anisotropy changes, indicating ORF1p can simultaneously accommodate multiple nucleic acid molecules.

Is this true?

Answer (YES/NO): NO